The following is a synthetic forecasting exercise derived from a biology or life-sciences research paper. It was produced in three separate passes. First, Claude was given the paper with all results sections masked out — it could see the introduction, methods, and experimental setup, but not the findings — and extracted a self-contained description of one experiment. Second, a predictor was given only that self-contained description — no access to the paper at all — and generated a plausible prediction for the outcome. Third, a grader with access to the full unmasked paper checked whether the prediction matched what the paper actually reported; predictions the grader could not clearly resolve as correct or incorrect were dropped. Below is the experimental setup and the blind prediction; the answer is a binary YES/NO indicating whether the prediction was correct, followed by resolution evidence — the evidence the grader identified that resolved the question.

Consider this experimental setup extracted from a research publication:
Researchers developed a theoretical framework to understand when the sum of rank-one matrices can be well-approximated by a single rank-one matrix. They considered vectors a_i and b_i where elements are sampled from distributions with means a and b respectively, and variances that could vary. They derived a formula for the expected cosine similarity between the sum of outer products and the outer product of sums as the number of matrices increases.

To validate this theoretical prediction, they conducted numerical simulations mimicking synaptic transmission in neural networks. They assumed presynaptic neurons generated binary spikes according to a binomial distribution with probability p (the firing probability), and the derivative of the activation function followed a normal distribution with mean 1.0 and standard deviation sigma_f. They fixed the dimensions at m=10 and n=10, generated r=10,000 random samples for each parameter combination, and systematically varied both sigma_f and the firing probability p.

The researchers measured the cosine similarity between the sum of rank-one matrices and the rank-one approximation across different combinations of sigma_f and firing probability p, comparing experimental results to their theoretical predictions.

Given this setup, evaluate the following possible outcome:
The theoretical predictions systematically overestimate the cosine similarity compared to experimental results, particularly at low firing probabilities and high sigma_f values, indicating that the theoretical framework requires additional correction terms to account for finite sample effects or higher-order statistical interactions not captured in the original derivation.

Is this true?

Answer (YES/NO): NO